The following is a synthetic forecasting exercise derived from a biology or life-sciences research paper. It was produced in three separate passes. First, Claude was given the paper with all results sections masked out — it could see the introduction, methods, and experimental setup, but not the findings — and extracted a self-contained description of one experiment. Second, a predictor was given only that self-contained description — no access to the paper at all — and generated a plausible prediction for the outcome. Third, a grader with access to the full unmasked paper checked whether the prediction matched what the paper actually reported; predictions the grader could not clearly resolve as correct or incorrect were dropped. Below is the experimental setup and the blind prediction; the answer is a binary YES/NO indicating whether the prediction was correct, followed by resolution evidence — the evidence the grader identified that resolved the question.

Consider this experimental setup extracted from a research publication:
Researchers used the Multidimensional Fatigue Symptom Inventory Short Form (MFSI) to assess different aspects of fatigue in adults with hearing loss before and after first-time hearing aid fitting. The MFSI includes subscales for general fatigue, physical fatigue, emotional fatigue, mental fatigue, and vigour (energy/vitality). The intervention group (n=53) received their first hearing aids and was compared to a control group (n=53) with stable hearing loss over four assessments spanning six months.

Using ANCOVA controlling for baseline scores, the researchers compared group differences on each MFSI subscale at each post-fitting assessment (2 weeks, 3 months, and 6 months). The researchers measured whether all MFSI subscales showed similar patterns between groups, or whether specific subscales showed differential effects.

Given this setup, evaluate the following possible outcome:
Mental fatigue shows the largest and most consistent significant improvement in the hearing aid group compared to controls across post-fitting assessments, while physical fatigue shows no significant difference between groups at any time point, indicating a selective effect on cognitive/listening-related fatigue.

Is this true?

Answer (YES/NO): NO